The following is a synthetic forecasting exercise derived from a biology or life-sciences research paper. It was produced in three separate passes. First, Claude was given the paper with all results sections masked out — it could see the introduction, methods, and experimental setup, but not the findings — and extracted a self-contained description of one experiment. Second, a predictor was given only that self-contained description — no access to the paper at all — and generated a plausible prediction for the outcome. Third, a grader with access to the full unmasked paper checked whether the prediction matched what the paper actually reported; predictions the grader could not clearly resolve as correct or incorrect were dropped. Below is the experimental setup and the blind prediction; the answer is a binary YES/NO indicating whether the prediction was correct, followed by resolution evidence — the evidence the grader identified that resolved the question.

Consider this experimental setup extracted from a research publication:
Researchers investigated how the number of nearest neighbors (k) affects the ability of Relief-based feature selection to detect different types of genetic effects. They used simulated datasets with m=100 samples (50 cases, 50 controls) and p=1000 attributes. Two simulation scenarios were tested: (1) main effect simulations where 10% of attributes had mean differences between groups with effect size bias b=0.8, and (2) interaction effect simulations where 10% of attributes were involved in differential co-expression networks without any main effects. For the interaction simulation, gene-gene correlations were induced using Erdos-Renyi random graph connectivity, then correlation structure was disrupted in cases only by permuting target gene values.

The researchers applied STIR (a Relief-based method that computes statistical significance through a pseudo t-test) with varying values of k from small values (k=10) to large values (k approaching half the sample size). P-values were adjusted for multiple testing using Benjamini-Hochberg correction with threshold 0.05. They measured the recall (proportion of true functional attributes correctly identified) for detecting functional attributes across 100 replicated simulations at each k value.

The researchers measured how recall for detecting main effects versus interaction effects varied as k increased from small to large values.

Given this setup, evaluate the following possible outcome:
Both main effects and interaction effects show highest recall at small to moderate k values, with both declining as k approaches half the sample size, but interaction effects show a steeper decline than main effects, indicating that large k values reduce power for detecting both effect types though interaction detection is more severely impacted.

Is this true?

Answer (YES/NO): NO